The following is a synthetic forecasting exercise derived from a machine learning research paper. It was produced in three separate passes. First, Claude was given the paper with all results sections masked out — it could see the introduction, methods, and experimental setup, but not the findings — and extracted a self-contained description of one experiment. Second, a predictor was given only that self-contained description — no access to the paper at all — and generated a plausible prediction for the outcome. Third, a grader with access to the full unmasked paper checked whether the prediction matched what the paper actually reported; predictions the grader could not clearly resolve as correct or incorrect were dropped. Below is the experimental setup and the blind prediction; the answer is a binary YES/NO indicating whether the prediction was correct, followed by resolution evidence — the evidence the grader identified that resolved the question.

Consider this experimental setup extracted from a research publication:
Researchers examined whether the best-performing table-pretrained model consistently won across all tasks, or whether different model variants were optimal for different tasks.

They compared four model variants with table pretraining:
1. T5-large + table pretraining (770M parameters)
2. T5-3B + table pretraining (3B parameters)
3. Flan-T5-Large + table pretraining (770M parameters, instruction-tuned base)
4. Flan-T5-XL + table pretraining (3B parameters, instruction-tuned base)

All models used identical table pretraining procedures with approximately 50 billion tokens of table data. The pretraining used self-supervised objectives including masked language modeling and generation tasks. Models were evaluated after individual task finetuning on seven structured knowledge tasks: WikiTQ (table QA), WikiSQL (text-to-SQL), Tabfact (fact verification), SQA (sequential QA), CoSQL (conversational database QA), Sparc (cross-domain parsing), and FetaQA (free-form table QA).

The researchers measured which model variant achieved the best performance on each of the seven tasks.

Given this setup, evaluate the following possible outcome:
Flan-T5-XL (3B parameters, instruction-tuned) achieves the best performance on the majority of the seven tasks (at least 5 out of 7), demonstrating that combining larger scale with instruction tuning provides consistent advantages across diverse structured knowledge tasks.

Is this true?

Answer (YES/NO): YES